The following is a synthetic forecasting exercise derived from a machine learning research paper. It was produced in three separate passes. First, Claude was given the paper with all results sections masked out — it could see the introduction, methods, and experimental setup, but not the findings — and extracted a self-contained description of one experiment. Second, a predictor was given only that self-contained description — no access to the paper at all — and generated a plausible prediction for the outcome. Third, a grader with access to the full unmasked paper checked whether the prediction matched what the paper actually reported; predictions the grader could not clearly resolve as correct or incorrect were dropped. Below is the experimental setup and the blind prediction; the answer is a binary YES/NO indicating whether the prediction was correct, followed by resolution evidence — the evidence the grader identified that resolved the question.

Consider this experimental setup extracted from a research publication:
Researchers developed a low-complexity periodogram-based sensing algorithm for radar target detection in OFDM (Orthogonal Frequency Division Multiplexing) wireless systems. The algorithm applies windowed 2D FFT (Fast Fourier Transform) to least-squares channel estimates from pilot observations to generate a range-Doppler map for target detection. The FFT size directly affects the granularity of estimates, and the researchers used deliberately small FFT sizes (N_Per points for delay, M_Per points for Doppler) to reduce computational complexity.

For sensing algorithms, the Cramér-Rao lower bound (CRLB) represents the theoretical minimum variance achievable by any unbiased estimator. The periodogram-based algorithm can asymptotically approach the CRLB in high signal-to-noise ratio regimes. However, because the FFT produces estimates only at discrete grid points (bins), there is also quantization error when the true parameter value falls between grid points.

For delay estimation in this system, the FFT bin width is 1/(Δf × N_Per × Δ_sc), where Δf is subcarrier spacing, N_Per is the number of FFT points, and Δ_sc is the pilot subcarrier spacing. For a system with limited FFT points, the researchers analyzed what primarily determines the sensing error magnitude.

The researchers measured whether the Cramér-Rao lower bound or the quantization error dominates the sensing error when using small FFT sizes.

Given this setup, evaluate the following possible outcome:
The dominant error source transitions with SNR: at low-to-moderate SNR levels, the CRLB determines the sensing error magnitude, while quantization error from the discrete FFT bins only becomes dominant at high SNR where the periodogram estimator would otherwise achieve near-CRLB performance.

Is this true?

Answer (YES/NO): NO